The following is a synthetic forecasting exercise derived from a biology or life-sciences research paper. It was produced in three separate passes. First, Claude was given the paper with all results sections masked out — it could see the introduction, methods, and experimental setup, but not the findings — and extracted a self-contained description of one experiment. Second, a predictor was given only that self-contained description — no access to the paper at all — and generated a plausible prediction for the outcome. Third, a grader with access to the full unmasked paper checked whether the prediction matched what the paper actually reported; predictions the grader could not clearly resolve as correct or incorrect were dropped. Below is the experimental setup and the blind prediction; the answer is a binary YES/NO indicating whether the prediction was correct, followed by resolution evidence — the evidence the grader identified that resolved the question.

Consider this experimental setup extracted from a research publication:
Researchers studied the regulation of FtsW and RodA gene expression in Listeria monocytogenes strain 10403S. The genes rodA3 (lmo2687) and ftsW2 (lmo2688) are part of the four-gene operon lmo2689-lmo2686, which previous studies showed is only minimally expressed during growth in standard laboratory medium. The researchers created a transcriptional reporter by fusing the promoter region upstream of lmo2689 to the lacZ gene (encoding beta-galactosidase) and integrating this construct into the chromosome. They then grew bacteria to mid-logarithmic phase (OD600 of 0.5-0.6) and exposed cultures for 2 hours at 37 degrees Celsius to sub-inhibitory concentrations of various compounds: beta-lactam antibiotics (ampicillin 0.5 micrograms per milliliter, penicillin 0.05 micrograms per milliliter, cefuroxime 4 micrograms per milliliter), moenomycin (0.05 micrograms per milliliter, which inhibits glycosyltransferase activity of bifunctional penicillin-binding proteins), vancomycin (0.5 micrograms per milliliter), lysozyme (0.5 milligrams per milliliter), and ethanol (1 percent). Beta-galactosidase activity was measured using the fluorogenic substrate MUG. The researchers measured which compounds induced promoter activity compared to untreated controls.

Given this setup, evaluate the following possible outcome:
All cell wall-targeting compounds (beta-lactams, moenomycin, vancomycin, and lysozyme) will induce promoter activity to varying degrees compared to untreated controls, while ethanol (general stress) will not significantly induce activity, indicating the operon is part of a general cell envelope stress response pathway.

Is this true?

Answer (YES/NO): NO